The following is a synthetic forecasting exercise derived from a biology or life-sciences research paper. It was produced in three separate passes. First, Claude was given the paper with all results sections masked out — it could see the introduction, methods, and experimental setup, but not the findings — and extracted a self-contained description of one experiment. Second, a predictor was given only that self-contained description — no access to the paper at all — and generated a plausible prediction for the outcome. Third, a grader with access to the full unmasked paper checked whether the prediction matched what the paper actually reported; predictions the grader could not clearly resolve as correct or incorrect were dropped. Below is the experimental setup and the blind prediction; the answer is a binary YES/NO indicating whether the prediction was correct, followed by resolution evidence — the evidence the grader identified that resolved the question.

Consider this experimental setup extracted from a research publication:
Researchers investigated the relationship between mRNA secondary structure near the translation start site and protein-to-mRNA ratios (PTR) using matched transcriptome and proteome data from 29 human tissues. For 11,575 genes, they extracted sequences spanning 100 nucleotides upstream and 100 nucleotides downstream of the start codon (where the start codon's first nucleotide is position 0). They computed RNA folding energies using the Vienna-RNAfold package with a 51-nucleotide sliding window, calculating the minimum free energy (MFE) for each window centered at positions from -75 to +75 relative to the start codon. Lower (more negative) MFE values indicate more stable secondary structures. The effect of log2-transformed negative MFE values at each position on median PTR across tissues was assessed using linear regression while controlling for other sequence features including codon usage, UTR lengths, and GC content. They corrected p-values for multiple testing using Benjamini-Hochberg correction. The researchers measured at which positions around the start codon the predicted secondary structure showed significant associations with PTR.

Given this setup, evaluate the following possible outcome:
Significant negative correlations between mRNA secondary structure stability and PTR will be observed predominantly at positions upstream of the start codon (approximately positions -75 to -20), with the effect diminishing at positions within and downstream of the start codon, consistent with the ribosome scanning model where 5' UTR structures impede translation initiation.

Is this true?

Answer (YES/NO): NO